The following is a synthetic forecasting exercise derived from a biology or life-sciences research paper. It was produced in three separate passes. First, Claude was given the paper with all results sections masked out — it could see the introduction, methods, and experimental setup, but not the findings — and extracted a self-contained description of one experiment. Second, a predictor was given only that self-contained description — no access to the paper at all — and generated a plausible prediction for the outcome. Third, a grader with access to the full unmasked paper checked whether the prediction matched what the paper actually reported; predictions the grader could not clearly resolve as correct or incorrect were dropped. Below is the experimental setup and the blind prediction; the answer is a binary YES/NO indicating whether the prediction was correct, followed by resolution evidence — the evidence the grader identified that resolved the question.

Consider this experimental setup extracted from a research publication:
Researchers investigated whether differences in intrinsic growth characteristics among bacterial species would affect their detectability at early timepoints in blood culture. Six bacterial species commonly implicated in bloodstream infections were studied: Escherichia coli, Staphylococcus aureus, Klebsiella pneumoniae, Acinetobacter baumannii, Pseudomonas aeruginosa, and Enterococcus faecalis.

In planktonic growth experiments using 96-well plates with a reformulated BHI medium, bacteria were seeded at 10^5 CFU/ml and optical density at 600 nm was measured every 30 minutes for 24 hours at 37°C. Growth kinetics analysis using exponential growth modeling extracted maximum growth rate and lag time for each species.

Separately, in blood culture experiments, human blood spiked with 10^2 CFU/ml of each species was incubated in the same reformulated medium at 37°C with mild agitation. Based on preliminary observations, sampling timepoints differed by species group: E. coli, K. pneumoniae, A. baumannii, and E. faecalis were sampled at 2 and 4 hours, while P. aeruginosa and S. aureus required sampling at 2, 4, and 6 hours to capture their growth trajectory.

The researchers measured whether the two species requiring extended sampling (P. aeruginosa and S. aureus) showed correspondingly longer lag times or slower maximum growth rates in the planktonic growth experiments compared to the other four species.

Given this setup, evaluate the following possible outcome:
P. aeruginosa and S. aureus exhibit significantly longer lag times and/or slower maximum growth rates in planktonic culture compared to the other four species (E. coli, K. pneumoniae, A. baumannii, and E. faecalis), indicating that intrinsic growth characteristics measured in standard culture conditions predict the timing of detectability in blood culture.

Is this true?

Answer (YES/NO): NO